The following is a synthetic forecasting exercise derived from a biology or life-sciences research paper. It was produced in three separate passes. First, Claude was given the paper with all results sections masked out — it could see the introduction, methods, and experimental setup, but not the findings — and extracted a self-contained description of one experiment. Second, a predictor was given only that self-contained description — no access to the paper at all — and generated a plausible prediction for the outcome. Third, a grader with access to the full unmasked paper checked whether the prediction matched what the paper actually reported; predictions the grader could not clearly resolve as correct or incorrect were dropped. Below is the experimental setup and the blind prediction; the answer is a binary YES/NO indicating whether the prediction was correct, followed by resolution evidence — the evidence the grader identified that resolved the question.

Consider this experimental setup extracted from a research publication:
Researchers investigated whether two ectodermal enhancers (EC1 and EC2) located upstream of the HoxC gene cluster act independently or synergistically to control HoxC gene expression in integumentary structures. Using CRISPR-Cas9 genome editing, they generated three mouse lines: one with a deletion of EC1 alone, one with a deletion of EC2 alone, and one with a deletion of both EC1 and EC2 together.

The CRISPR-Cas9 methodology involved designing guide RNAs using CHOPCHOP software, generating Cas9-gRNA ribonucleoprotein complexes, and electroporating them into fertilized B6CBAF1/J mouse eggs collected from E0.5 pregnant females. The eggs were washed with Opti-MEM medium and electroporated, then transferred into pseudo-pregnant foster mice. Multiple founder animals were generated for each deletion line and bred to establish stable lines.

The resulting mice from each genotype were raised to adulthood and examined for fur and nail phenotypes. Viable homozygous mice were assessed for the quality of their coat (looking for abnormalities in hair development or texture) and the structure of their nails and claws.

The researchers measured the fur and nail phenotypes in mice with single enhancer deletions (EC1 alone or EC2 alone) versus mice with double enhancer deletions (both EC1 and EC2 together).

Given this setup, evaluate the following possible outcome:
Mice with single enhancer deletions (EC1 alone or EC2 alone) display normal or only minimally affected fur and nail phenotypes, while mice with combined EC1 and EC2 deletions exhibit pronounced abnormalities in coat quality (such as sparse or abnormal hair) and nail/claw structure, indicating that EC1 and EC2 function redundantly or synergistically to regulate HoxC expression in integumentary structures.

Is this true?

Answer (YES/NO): YES